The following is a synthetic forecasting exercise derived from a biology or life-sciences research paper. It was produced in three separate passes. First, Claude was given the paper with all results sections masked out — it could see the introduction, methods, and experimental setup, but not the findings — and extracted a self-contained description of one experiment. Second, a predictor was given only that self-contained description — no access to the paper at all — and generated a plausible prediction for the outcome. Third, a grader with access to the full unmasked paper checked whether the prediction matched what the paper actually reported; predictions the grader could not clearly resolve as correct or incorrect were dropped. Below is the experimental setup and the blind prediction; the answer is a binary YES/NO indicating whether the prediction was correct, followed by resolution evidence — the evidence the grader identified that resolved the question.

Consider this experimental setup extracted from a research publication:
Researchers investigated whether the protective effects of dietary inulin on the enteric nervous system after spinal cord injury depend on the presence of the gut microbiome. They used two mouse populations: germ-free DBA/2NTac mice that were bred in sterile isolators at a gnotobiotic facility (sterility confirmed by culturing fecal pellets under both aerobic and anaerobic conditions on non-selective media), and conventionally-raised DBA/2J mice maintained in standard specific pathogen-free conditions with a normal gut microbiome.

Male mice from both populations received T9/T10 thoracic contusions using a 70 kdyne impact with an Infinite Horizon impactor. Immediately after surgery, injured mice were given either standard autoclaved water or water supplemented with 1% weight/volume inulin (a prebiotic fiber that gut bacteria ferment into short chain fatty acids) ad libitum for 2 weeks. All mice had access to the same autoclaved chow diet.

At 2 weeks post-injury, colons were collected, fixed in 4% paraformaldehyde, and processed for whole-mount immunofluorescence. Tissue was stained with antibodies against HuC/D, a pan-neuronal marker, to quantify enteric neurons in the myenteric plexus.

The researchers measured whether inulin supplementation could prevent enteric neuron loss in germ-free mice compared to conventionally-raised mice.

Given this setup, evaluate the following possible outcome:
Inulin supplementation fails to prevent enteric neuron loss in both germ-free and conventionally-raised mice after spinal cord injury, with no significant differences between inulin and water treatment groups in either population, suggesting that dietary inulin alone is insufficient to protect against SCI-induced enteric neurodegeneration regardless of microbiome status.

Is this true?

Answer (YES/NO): NO